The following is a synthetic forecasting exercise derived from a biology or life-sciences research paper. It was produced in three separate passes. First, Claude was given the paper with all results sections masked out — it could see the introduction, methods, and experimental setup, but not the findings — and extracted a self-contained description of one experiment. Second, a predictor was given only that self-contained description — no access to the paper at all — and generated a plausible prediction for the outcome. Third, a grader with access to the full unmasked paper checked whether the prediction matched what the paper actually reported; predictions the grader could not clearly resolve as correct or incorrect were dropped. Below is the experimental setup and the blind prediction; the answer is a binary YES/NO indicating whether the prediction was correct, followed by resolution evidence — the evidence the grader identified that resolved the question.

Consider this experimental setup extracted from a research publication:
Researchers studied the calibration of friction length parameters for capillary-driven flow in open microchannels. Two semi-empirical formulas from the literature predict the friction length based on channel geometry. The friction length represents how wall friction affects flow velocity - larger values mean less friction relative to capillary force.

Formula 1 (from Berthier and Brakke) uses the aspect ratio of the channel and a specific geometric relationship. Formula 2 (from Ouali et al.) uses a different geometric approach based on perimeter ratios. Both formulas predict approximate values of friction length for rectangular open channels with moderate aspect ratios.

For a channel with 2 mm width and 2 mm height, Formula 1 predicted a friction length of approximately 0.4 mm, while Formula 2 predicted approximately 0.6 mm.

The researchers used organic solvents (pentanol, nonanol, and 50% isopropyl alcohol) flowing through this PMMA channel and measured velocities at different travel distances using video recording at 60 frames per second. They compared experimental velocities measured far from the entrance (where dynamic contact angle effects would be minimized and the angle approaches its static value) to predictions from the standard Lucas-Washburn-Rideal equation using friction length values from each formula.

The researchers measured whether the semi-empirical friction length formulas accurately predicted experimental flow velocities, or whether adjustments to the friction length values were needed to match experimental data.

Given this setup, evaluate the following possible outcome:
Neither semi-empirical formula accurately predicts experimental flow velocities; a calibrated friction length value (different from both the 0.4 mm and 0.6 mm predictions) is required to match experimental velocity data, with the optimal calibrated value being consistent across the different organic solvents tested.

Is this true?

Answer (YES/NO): YES